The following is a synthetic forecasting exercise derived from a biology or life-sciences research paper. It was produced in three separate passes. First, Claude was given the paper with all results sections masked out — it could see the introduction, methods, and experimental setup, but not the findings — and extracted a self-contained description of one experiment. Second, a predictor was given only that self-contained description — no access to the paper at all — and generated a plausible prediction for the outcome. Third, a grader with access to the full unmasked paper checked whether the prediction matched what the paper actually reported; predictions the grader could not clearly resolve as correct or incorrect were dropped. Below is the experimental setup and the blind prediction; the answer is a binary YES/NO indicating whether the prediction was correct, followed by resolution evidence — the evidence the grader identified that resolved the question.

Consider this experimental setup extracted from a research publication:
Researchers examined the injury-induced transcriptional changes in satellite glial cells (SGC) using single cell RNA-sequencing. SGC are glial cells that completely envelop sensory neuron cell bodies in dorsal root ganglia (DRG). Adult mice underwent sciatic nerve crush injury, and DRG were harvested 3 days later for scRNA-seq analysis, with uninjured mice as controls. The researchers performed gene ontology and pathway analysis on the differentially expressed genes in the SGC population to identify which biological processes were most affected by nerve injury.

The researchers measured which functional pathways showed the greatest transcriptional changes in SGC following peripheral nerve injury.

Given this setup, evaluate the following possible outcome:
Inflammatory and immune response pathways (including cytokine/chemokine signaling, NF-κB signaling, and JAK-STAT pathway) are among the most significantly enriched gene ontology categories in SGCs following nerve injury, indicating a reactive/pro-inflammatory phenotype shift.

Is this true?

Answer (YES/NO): NO